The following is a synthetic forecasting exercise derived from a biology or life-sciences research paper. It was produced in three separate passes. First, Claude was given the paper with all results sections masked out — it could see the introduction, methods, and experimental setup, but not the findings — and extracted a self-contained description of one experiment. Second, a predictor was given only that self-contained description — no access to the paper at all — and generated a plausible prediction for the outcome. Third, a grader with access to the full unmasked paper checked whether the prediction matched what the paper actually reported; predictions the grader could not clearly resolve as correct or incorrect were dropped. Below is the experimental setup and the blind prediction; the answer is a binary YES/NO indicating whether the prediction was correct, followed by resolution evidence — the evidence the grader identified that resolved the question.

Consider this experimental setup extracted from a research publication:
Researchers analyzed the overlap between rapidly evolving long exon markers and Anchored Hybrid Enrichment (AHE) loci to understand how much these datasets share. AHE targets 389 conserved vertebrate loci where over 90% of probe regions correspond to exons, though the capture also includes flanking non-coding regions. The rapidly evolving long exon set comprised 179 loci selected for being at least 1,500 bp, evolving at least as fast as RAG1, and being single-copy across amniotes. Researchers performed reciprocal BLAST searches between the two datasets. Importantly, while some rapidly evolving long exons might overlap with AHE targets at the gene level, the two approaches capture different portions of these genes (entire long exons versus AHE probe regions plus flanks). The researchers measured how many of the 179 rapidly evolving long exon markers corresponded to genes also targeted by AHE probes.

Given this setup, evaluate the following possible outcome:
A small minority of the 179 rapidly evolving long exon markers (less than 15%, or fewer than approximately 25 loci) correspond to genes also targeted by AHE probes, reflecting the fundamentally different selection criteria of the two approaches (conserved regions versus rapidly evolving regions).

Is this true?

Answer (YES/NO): NO